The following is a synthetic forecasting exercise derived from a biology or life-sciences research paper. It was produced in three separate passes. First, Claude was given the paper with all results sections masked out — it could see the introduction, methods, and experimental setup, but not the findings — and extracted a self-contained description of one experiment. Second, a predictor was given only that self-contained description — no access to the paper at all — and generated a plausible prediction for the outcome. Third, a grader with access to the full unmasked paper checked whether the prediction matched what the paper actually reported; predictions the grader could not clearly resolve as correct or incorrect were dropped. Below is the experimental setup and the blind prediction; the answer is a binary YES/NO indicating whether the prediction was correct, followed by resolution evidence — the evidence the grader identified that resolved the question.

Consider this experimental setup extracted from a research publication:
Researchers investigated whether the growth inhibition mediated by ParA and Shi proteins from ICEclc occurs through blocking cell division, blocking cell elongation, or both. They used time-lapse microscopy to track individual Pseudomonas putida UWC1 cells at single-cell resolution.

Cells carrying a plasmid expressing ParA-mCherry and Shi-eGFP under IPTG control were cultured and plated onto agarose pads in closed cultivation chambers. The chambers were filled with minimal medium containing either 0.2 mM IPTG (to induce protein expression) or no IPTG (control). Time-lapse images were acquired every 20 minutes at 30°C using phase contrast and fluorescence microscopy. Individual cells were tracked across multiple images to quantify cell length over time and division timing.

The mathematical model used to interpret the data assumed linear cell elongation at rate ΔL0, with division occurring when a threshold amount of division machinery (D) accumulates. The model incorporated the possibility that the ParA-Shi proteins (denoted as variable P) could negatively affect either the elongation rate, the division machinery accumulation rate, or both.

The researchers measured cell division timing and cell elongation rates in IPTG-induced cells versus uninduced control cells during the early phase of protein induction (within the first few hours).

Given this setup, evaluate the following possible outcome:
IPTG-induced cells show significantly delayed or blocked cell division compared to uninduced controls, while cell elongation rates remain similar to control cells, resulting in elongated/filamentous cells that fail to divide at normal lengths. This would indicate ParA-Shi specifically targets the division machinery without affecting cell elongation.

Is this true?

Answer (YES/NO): YES